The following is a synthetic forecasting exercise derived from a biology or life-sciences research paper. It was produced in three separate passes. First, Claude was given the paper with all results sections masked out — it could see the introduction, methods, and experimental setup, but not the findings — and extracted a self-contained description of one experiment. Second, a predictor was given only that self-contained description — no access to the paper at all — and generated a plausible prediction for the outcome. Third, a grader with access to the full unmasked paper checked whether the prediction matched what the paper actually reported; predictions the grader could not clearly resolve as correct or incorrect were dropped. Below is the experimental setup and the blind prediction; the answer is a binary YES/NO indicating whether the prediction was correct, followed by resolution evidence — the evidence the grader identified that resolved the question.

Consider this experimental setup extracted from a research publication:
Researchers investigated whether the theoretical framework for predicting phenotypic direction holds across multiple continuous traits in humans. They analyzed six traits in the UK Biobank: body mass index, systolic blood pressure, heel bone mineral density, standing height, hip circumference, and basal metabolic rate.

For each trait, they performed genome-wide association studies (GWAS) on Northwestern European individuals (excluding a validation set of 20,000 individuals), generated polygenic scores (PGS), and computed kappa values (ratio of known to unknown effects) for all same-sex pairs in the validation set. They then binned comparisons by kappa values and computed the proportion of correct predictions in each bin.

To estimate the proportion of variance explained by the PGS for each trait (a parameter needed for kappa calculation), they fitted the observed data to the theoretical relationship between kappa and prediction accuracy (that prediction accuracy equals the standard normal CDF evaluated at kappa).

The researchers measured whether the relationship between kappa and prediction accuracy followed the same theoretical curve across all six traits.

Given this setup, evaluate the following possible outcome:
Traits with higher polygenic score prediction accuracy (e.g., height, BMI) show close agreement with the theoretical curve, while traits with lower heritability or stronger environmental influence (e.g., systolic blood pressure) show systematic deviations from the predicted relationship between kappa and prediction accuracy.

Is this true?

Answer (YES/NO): NO